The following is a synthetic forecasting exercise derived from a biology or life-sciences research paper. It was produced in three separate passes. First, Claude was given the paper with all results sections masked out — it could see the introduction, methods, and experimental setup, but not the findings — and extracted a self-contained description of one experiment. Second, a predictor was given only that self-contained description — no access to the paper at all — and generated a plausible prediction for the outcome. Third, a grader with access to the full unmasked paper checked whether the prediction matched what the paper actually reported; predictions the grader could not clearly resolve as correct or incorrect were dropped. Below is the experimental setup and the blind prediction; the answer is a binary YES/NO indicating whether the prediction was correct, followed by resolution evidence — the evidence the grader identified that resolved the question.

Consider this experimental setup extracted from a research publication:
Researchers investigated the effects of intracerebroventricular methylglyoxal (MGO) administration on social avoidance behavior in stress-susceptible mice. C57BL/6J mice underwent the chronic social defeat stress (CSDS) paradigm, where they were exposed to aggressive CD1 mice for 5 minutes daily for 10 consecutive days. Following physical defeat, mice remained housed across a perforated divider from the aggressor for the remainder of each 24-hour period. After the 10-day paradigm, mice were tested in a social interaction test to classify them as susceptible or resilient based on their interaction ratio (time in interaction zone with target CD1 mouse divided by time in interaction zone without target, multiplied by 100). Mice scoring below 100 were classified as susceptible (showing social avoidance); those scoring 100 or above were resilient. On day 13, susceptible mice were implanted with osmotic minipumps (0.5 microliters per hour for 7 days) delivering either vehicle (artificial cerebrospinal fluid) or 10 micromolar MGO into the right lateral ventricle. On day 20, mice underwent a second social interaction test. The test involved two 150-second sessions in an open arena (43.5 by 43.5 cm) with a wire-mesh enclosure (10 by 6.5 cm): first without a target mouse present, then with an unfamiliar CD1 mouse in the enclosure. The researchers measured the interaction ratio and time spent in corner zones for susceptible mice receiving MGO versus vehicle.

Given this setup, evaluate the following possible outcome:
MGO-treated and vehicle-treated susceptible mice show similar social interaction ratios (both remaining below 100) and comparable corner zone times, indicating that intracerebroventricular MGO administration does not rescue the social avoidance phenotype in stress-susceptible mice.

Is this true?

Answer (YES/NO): NO